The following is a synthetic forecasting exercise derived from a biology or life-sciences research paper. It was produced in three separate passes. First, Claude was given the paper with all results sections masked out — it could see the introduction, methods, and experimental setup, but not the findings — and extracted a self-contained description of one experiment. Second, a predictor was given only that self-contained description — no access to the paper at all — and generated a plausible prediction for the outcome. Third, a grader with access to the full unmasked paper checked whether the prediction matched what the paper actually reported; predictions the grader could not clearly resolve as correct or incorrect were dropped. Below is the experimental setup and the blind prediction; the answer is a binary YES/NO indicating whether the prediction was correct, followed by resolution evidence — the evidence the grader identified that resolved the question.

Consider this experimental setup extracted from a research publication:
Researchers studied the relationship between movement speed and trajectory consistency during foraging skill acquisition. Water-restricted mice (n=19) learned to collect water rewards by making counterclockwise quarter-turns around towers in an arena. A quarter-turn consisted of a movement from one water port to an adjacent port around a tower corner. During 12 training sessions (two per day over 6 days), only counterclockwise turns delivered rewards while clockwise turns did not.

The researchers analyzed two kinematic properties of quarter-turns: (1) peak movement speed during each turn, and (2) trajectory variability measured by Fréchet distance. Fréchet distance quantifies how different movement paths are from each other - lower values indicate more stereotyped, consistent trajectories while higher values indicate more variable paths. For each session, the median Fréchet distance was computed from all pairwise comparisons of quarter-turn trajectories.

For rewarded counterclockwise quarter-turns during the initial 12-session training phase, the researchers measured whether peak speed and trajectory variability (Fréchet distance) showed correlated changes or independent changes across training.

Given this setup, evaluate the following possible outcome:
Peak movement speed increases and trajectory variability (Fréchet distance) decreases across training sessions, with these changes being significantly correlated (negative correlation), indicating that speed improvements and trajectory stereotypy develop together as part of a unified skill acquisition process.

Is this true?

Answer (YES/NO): NO